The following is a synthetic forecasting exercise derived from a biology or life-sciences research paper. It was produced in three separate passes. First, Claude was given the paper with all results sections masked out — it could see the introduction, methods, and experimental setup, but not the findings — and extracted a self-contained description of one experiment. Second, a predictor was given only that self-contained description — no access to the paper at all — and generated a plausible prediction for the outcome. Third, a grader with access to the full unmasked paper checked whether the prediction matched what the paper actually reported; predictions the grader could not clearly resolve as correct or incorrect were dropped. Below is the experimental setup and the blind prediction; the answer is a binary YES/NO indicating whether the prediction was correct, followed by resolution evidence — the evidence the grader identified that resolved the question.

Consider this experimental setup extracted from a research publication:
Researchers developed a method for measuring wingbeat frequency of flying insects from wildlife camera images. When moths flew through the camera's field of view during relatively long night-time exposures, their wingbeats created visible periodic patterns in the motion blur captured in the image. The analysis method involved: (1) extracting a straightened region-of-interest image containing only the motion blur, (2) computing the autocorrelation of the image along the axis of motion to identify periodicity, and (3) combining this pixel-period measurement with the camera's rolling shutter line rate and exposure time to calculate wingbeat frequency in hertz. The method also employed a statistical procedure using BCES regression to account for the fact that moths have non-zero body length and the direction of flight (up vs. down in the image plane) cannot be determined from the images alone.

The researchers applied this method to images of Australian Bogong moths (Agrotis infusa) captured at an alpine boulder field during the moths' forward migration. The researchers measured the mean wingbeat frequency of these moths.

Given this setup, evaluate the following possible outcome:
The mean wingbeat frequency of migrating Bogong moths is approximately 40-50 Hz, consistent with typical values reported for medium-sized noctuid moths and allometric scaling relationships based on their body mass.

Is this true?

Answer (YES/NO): YES